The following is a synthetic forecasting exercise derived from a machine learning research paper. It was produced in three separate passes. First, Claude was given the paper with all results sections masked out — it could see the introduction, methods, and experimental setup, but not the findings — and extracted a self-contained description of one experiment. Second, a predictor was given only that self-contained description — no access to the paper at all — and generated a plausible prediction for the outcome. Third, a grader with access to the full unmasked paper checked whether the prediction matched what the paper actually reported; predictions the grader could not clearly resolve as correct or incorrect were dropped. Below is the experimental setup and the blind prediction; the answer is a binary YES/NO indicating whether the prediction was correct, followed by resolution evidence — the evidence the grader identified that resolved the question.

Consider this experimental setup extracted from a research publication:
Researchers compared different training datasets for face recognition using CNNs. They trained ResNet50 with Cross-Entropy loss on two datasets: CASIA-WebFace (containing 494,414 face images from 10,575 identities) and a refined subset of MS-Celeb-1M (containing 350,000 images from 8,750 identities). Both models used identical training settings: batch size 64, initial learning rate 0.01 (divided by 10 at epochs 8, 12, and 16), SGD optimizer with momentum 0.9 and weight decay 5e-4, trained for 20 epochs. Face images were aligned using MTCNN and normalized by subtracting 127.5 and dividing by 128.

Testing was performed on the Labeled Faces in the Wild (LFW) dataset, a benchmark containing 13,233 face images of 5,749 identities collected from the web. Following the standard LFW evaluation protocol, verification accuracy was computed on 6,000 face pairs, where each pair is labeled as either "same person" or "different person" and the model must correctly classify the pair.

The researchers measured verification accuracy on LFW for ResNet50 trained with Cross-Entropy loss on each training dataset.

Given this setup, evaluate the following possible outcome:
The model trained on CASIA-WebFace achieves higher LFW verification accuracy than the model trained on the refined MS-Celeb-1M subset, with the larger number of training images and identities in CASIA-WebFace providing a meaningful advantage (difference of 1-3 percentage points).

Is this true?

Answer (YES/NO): NO